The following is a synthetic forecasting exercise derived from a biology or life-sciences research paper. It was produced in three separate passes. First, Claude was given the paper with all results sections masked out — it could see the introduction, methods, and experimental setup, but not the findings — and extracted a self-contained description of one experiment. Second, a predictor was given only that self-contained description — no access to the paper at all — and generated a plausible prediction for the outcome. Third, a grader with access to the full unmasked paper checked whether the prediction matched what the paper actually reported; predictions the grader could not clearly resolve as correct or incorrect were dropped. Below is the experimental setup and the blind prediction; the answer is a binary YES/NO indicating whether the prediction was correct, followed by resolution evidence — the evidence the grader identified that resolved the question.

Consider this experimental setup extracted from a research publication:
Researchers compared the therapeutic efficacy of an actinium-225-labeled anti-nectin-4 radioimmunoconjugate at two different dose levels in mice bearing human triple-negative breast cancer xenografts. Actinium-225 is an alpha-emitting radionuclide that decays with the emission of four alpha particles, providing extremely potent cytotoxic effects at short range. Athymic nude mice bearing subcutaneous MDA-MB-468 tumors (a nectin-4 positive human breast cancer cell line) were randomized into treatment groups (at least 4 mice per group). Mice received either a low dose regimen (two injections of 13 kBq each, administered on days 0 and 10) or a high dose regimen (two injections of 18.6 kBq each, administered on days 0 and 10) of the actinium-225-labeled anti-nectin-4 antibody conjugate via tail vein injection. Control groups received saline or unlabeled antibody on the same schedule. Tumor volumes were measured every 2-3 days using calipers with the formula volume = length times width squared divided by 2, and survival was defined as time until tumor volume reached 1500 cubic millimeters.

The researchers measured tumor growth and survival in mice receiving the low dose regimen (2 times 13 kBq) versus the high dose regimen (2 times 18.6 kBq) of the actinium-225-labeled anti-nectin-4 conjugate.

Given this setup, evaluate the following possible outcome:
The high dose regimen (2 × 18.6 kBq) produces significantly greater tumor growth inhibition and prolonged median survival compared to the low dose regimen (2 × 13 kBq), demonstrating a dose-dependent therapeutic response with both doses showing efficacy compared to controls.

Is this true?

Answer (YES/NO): NO